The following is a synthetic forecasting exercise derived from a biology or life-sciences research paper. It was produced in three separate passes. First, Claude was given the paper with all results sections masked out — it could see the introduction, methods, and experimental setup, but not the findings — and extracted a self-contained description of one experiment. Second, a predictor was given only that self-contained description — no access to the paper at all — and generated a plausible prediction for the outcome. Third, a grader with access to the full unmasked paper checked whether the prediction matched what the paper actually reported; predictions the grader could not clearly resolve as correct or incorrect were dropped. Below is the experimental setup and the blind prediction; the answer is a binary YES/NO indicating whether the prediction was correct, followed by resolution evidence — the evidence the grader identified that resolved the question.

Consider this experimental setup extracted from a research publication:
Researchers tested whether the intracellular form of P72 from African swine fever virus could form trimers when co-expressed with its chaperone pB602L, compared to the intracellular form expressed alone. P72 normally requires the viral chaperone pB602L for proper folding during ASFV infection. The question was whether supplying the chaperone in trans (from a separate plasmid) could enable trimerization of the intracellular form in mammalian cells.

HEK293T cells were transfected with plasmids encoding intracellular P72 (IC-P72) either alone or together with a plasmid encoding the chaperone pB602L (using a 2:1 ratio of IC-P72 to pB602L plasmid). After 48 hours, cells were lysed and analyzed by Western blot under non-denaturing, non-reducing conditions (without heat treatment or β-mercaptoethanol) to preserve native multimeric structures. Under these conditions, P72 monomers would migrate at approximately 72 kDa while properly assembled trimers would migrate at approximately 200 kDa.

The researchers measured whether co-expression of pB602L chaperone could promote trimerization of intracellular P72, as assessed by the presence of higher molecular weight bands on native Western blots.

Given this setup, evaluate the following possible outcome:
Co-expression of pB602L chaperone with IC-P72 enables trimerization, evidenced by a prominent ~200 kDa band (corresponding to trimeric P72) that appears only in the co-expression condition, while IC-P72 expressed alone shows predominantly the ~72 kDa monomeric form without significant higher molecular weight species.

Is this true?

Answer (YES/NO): YES